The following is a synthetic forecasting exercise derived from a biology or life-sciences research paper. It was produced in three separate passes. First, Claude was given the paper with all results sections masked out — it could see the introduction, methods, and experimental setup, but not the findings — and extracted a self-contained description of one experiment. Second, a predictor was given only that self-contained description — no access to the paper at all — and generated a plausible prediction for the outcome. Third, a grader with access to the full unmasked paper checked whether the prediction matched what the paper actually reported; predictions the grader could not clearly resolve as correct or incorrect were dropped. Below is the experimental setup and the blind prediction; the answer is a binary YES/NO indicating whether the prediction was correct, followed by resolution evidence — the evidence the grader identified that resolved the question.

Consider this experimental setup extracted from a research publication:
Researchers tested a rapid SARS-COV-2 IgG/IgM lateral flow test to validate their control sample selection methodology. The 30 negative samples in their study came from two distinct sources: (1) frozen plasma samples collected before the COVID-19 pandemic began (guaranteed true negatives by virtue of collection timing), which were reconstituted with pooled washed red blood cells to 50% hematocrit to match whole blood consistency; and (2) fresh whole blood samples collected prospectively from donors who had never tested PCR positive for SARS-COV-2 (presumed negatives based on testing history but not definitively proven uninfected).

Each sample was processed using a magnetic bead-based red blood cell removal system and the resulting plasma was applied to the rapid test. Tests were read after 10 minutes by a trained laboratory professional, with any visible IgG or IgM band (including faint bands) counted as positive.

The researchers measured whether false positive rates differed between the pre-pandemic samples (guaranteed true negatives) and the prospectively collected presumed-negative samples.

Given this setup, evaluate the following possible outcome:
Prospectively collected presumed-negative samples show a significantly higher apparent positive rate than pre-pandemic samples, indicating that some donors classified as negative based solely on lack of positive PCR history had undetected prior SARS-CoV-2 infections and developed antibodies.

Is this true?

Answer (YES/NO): NO